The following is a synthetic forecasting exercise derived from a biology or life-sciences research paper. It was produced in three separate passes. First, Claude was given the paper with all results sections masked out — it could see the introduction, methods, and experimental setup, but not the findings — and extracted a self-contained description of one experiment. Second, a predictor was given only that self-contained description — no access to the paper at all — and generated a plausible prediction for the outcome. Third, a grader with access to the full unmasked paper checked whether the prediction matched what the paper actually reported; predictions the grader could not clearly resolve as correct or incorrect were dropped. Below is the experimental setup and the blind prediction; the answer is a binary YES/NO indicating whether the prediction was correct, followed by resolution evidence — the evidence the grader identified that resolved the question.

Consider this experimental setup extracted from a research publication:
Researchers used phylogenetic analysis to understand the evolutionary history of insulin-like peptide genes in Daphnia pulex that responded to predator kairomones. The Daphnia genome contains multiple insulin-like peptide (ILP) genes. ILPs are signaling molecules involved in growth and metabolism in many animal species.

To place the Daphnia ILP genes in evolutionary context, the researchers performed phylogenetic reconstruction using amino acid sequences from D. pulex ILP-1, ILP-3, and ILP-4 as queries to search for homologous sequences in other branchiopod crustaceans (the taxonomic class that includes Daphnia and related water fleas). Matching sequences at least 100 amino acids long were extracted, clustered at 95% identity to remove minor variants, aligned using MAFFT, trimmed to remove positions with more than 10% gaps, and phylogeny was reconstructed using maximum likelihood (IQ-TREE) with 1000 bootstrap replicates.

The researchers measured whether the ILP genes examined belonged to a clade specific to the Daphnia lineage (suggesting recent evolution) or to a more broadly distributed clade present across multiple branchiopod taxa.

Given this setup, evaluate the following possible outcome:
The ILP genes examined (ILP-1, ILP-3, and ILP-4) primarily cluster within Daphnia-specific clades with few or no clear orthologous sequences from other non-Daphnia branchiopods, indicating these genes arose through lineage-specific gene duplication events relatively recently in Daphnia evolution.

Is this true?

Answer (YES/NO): YES